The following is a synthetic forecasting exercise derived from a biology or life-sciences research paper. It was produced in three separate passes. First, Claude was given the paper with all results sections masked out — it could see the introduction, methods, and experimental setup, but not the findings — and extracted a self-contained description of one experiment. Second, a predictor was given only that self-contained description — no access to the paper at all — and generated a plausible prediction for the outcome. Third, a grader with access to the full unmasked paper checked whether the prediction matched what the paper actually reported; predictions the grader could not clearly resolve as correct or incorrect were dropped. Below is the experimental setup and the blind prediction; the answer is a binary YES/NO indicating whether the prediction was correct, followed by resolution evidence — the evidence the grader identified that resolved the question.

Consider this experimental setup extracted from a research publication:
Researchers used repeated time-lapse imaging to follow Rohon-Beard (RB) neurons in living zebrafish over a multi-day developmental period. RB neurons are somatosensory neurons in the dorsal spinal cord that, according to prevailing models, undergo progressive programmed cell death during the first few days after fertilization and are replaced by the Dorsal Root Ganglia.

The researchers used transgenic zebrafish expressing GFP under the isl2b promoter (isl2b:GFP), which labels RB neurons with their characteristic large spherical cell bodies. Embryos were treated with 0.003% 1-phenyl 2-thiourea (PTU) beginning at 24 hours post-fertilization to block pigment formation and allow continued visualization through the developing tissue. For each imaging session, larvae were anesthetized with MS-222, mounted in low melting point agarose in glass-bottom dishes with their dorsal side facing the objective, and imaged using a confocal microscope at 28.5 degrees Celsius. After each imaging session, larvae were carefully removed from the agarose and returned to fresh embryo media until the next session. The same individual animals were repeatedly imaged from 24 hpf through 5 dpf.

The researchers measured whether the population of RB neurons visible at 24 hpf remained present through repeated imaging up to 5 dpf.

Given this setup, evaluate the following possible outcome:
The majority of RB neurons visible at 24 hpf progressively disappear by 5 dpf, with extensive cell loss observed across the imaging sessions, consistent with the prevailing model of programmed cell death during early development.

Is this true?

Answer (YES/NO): NO